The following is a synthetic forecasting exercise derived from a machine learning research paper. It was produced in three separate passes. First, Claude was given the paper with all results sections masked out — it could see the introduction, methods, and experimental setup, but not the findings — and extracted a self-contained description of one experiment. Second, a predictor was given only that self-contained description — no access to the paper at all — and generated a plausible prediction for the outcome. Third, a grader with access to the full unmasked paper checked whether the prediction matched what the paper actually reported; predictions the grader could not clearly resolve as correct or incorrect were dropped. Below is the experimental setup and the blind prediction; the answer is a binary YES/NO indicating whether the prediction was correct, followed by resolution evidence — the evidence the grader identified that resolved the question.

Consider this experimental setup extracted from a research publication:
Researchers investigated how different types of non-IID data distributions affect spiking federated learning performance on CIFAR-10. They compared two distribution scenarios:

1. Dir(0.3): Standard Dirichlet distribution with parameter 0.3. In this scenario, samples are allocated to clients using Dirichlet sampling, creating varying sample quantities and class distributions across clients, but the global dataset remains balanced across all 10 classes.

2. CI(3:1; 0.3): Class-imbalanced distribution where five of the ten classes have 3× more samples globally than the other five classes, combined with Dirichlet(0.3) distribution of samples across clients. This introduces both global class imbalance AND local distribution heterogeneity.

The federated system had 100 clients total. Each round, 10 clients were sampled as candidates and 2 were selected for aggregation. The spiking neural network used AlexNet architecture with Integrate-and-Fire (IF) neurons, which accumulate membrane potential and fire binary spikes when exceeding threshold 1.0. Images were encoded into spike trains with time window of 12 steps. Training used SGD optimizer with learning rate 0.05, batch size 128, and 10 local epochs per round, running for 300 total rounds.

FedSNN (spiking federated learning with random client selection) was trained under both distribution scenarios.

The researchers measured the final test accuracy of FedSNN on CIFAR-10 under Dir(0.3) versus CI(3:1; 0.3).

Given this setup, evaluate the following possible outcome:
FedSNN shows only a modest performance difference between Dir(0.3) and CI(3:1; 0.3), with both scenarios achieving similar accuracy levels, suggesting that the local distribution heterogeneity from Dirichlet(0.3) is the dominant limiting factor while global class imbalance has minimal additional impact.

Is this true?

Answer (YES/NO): NO